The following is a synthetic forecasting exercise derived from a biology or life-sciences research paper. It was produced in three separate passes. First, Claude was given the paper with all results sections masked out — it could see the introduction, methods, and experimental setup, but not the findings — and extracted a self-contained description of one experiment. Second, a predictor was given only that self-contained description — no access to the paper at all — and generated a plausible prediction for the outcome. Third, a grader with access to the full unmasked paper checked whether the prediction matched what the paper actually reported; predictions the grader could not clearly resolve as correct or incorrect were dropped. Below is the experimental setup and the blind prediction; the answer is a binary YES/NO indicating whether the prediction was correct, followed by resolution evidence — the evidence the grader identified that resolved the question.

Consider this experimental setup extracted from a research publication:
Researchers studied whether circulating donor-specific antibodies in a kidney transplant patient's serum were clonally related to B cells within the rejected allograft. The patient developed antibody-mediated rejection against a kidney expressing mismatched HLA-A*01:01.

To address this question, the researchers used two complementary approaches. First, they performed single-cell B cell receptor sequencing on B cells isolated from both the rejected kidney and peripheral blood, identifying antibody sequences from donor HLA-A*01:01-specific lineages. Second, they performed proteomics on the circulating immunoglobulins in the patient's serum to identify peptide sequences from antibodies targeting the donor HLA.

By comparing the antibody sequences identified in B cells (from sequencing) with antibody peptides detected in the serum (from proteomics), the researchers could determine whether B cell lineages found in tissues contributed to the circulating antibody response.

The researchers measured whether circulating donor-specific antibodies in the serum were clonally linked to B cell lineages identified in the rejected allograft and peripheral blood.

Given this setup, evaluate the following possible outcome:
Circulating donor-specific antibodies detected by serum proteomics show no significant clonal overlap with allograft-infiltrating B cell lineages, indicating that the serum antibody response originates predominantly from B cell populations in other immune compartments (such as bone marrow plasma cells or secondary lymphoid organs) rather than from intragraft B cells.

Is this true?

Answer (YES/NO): NO